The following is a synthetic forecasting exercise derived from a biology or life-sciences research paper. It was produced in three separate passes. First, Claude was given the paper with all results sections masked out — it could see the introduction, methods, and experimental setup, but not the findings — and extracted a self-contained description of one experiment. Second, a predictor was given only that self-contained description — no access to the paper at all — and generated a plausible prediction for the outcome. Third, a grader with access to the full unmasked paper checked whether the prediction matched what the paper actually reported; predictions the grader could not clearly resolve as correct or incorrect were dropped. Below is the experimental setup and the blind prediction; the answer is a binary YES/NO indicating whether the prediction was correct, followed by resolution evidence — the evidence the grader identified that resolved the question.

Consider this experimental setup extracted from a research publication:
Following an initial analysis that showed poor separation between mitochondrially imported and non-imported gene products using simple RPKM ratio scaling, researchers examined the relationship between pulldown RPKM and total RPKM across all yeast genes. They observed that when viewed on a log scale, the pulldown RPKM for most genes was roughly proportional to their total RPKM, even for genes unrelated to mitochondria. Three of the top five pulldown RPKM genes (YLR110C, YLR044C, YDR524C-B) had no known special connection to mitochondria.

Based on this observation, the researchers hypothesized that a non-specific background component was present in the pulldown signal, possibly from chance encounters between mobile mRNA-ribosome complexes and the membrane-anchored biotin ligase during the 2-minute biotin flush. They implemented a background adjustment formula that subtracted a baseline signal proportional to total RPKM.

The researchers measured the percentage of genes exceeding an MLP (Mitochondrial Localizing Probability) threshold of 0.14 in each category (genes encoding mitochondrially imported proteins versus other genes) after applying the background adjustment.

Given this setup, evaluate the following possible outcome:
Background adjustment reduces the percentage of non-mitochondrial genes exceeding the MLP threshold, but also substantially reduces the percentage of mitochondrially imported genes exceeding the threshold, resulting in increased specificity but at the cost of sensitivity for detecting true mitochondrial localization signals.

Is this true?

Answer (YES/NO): NO